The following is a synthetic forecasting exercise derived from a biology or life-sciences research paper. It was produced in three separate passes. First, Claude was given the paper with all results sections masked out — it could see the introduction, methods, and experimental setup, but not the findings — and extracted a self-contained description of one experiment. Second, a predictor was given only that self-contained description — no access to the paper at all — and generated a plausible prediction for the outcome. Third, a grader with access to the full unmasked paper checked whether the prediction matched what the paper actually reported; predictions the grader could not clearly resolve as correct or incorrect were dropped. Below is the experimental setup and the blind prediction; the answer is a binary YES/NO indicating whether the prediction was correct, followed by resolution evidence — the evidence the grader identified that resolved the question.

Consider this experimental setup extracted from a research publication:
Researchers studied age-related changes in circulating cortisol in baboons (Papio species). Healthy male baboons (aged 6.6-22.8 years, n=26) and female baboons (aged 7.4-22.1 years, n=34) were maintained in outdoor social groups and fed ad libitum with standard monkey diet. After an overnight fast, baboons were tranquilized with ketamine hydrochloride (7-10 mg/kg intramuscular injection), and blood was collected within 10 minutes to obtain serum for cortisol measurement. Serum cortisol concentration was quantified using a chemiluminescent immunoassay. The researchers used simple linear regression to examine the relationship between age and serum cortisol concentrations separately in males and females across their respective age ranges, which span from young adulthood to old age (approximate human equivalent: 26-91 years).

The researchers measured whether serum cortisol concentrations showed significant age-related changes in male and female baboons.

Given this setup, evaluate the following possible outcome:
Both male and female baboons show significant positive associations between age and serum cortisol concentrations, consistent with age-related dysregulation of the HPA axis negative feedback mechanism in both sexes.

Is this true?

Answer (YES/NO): NO